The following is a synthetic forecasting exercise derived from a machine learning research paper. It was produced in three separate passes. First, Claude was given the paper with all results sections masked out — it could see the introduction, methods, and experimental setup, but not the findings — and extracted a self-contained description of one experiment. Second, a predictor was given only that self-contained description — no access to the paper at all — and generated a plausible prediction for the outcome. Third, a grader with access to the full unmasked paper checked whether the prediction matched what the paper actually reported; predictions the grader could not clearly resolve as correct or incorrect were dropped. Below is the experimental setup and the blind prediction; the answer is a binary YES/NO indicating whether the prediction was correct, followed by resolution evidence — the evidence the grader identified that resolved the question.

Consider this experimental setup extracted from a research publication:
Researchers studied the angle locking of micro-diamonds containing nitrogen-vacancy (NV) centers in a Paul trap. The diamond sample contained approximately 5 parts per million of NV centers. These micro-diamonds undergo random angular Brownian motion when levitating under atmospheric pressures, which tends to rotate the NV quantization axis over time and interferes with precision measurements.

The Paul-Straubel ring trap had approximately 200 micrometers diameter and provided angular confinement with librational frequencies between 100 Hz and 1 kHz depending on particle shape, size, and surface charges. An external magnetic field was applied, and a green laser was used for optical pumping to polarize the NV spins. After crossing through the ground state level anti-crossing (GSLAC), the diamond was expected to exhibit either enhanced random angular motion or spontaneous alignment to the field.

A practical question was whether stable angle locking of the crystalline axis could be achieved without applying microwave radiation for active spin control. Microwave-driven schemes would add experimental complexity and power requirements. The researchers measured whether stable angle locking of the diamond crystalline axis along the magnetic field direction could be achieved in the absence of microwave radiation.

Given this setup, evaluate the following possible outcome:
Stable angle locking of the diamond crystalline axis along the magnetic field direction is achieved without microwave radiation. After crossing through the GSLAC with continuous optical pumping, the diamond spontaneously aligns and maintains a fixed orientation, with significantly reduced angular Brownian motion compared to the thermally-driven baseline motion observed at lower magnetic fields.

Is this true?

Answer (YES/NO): YES